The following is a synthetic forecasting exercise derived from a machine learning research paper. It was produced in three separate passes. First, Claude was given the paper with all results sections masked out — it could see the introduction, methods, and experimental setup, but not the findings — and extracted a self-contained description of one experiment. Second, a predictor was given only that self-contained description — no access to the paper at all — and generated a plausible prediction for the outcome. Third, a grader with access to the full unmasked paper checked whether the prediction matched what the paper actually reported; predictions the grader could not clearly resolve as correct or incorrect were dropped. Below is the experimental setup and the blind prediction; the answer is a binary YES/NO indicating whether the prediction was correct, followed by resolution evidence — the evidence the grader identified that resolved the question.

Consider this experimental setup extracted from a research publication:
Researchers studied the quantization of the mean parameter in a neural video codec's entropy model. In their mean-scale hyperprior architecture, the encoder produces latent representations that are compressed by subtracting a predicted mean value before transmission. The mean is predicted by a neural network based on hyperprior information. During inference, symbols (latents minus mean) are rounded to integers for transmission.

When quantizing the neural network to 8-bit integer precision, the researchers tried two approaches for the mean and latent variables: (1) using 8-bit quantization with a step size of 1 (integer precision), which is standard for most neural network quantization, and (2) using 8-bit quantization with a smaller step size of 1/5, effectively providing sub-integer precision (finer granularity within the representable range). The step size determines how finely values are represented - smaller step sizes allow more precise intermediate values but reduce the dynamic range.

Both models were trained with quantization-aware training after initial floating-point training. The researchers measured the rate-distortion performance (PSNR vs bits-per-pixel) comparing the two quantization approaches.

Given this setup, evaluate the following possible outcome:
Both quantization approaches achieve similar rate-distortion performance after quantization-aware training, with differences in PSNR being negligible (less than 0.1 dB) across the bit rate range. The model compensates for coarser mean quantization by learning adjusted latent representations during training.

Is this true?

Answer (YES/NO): NO